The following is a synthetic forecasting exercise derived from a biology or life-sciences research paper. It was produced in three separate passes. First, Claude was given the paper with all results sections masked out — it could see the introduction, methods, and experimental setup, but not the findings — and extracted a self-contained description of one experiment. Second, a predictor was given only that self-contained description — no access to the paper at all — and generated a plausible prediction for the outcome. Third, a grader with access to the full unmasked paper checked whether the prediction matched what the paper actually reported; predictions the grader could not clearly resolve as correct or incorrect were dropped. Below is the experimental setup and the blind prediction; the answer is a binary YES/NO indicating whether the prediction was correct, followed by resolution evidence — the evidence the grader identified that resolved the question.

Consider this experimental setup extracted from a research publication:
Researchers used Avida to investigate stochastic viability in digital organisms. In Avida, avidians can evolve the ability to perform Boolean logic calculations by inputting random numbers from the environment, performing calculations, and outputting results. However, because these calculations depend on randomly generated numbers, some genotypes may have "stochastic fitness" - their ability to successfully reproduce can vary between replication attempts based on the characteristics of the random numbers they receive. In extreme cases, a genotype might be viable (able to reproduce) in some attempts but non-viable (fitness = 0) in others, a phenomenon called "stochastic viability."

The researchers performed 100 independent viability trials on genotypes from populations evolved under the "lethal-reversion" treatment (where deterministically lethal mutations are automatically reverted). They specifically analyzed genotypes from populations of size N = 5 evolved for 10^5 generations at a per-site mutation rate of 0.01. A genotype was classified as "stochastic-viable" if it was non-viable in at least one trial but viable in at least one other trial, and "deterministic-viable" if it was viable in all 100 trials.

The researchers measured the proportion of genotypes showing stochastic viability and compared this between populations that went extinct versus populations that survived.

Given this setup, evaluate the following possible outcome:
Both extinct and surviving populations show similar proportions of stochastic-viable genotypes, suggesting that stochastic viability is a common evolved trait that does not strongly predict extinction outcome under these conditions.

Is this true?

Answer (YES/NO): NO